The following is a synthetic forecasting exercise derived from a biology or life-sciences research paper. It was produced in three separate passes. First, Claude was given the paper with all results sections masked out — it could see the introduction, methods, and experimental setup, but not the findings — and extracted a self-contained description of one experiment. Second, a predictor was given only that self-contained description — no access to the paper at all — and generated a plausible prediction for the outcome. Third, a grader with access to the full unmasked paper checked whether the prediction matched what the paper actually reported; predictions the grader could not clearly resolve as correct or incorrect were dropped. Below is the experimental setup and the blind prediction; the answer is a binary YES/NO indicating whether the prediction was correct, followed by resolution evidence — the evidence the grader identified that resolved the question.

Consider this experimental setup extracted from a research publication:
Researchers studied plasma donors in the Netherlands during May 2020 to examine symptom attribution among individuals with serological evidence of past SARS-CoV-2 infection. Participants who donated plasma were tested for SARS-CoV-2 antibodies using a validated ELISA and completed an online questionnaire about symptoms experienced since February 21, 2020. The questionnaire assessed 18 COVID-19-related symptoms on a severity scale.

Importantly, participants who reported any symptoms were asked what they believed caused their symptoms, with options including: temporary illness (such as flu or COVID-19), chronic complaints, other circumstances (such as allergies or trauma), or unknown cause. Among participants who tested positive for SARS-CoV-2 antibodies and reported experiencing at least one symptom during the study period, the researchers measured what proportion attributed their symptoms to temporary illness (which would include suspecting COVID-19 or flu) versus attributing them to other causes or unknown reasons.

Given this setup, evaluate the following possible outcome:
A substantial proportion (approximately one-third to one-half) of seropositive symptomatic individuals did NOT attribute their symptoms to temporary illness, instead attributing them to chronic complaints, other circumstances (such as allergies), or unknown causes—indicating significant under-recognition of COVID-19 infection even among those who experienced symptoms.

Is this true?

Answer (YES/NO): YES